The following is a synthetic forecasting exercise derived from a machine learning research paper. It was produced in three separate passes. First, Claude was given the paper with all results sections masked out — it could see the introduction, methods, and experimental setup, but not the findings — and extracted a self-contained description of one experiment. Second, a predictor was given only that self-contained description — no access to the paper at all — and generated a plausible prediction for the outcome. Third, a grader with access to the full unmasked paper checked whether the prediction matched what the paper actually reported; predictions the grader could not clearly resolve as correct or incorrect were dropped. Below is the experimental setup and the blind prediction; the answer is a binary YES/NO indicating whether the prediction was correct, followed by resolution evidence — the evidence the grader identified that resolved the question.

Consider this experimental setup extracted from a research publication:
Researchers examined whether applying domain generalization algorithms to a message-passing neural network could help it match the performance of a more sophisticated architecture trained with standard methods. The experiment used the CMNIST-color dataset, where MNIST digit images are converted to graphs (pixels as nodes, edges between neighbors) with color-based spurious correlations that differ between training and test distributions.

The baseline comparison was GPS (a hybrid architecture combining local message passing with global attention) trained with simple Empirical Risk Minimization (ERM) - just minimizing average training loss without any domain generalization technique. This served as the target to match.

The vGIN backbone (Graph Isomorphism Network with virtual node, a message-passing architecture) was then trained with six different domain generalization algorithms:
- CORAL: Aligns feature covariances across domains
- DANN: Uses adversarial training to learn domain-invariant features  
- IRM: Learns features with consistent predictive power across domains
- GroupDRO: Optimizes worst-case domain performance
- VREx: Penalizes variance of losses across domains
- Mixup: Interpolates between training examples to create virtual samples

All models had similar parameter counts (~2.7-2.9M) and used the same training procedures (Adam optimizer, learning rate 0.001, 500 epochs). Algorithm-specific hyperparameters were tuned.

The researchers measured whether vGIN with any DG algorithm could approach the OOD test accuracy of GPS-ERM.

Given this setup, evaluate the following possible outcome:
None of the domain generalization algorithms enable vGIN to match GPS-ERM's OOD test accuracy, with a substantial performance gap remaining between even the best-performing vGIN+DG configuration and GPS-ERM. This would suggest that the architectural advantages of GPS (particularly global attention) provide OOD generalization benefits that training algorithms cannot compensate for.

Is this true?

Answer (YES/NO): YES